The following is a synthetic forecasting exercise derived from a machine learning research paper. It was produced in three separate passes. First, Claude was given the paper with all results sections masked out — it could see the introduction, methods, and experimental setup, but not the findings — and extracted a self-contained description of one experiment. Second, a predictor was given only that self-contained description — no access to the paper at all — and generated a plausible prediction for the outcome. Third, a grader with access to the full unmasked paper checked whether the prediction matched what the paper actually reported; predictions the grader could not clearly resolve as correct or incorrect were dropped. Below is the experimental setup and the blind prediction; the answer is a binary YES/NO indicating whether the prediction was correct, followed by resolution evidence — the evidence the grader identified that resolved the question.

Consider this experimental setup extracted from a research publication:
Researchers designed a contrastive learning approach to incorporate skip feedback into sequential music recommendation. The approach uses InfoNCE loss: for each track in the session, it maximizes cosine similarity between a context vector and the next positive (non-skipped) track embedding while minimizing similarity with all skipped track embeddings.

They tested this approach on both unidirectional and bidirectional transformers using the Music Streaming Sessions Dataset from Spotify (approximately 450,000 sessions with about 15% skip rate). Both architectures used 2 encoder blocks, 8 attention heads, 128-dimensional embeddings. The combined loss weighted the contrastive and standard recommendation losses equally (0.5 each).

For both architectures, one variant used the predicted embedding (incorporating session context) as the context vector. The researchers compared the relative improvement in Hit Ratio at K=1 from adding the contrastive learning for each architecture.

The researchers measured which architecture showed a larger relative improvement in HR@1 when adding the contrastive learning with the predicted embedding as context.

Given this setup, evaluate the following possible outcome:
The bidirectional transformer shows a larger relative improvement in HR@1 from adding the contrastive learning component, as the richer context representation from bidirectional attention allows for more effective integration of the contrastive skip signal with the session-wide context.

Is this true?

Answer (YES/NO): NO